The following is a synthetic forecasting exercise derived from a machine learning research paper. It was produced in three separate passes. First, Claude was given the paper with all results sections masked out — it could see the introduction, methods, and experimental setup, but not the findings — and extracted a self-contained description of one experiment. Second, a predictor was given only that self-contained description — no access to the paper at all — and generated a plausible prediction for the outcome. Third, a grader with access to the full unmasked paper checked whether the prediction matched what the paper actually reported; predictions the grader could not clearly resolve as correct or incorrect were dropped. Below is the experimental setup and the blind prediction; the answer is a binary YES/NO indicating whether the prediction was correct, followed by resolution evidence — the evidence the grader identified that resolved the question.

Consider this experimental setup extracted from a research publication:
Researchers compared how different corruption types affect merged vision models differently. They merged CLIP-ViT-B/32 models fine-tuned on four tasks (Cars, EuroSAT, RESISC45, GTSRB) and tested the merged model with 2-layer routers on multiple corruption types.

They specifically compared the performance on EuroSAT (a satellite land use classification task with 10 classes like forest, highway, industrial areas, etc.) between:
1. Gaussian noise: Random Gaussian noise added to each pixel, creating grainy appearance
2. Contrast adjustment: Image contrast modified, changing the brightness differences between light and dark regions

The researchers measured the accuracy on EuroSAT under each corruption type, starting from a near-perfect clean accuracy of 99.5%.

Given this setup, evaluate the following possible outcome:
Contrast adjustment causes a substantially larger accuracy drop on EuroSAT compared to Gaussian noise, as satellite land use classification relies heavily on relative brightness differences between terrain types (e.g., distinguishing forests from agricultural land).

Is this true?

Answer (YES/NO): NO